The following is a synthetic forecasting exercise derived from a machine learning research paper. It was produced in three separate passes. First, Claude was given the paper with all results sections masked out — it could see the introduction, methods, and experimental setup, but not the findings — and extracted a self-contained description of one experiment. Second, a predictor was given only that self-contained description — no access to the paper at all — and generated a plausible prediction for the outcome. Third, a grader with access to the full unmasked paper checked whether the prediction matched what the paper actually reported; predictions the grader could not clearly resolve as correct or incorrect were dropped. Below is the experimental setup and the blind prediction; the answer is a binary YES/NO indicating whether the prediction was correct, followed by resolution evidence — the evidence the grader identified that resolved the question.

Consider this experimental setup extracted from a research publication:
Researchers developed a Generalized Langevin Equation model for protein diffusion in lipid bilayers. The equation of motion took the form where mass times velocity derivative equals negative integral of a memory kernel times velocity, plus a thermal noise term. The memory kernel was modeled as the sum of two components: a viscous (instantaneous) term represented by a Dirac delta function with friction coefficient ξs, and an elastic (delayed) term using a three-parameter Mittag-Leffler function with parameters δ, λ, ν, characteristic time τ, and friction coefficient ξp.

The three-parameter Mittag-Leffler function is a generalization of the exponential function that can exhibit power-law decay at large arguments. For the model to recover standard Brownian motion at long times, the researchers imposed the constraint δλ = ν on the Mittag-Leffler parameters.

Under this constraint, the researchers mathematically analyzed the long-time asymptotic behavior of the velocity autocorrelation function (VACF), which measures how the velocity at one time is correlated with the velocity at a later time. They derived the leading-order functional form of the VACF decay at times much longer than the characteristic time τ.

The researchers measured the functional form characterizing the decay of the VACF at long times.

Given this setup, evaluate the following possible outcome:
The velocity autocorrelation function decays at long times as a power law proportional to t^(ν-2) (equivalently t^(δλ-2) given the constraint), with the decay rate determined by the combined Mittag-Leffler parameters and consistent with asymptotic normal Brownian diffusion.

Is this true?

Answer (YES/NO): NO